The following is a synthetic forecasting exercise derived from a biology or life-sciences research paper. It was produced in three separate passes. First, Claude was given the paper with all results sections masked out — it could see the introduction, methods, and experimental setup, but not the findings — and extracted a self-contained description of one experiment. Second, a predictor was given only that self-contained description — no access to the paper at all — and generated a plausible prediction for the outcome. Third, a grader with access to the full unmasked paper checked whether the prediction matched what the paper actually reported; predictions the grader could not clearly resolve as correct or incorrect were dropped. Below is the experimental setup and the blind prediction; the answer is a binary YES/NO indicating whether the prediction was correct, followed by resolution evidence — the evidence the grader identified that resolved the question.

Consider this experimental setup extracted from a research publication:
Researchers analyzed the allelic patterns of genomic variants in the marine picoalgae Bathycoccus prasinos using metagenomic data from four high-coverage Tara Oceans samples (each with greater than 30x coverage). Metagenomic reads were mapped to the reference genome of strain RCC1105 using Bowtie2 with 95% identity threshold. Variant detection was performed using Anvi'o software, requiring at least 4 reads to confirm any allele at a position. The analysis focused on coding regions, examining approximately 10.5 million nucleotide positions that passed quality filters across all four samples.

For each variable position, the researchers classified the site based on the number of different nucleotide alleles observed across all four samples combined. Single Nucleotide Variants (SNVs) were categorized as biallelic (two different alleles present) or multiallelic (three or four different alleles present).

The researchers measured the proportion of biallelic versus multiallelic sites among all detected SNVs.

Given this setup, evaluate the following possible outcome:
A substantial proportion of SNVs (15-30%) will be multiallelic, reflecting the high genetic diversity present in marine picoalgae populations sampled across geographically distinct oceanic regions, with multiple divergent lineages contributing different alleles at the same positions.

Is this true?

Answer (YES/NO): NO